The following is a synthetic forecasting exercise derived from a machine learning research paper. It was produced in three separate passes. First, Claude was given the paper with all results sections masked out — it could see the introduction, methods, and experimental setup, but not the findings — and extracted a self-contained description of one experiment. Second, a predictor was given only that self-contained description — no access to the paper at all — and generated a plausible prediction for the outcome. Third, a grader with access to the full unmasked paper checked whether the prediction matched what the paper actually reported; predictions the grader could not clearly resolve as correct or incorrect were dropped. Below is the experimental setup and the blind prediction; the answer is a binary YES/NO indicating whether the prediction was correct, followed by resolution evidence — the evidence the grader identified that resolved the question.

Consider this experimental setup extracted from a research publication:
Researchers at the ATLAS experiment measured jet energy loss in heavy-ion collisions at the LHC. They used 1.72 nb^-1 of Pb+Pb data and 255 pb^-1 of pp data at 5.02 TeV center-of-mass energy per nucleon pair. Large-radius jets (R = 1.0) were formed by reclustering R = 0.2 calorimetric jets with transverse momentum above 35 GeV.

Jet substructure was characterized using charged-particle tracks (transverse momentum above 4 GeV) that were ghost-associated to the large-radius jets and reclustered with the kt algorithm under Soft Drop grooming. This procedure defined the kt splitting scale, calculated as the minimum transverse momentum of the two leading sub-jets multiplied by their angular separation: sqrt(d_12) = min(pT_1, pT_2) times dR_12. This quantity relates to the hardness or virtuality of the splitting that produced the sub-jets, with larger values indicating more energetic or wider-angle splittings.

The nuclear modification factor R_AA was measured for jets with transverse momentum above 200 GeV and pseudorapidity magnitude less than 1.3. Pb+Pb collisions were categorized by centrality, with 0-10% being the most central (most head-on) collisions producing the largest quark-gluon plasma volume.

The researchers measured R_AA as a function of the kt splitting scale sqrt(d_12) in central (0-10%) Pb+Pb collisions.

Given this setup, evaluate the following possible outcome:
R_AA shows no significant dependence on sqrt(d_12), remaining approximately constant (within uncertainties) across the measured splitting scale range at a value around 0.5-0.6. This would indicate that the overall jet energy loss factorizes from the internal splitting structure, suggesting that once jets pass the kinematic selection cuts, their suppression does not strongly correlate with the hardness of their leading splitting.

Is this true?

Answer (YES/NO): NO